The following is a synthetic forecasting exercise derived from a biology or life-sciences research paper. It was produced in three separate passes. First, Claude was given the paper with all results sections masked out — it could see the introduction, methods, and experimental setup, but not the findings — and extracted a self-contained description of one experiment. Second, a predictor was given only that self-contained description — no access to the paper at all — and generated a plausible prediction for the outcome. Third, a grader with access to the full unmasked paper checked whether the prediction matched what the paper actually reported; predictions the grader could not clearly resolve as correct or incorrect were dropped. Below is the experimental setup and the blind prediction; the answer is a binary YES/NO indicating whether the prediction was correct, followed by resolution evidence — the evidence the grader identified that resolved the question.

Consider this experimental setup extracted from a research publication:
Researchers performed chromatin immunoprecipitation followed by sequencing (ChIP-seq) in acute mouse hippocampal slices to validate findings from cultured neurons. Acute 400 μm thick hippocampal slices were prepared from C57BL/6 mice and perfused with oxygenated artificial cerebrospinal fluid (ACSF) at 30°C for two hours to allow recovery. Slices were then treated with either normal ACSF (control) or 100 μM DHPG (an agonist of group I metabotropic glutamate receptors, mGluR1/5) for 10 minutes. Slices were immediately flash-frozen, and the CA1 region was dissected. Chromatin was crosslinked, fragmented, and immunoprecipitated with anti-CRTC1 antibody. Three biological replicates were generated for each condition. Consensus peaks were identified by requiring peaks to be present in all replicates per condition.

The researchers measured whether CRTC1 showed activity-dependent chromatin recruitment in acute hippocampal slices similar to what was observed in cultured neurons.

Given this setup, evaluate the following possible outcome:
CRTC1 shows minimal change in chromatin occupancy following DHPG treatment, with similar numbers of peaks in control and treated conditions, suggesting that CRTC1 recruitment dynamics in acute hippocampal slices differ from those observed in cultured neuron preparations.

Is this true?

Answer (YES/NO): NO